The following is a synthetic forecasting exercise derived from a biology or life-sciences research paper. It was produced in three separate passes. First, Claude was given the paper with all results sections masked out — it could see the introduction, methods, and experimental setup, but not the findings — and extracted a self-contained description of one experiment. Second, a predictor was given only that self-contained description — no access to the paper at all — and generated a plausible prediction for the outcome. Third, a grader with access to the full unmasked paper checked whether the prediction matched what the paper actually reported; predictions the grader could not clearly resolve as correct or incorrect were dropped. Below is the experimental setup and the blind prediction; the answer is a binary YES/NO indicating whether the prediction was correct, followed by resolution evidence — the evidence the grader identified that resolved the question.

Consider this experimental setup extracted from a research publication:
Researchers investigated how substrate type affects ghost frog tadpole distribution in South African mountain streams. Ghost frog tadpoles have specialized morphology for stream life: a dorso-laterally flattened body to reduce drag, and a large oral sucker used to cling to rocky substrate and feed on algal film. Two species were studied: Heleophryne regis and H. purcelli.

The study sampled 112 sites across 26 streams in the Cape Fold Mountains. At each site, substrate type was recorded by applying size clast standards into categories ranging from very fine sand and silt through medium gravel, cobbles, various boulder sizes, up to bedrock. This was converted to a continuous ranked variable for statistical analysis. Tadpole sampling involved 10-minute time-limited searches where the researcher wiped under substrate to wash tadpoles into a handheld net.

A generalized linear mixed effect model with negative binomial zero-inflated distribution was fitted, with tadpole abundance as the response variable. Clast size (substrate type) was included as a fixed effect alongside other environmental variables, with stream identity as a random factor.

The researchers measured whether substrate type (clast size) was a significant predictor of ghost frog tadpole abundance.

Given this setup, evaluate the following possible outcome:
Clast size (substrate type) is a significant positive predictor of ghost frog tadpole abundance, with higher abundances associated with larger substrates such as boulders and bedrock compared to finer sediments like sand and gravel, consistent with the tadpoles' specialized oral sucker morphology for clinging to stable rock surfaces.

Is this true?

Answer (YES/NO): NO